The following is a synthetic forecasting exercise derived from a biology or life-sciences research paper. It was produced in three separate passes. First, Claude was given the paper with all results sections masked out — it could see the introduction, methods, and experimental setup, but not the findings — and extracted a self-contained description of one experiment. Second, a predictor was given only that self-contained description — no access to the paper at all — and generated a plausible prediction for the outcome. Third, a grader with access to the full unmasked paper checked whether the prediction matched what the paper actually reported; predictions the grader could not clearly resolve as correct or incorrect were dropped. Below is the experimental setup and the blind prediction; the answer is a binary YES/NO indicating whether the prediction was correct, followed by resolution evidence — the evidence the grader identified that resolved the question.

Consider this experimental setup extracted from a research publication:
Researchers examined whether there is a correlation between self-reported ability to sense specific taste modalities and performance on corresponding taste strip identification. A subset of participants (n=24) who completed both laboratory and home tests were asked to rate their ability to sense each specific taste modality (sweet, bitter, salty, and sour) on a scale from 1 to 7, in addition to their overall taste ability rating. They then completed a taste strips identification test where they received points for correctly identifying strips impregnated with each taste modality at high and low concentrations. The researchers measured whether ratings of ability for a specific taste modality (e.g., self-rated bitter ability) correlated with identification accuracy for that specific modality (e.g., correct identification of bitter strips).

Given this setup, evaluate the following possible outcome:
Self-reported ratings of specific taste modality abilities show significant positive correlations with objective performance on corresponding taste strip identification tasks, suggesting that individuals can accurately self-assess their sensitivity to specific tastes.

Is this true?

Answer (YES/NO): NO